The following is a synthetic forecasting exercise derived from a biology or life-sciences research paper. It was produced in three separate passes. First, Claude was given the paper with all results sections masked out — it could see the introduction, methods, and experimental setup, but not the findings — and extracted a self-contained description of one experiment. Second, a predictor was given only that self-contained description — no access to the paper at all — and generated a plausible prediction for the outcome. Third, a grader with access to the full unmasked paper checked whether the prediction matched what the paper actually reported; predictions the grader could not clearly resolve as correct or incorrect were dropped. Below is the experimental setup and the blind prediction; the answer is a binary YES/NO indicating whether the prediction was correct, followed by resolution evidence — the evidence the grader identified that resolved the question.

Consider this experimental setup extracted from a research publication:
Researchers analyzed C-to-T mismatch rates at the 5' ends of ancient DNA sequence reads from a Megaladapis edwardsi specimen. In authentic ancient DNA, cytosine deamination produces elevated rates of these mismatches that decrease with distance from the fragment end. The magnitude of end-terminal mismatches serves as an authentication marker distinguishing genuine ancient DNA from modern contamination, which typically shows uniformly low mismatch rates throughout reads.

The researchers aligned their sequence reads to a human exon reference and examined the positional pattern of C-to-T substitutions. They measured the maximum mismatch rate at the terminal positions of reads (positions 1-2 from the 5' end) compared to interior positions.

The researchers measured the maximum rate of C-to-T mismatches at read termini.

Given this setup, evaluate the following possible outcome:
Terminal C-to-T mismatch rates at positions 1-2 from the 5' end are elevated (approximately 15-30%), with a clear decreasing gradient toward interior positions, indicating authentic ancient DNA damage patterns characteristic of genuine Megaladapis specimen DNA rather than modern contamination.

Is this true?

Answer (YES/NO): YES